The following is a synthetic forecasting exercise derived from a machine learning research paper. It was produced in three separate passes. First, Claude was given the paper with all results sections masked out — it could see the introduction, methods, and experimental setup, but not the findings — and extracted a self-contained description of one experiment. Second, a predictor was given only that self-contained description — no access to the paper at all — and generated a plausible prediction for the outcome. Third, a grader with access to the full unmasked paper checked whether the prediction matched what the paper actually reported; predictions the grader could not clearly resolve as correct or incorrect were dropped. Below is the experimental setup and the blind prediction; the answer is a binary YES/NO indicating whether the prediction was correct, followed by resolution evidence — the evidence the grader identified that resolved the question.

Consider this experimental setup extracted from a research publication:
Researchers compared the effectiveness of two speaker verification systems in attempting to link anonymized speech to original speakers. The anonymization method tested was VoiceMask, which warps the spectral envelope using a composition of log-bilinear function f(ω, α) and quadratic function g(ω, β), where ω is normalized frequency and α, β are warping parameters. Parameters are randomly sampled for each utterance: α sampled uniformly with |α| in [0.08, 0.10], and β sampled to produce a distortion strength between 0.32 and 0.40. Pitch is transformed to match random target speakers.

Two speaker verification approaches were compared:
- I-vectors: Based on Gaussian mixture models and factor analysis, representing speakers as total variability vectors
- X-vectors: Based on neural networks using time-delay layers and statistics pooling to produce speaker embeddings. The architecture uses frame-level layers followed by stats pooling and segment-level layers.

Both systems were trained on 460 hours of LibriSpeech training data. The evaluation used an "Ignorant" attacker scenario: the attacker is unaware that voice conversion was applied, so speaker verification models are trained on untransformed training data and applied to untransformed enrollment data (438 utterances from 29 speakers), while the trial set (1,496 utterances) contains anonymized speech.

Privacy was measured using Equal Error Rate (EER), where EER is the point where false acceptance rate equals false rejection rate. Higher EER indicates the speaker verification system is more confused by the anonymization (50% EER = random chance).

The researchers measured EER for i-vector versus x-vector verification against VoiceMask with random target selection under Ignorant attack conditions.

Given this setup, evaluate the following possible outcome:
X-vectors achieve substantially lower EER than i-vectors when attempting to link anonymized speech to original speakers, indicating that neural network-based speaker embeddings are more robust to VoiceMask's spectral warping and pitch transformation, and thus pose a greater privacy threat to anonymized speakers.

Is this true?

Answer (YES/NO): YES